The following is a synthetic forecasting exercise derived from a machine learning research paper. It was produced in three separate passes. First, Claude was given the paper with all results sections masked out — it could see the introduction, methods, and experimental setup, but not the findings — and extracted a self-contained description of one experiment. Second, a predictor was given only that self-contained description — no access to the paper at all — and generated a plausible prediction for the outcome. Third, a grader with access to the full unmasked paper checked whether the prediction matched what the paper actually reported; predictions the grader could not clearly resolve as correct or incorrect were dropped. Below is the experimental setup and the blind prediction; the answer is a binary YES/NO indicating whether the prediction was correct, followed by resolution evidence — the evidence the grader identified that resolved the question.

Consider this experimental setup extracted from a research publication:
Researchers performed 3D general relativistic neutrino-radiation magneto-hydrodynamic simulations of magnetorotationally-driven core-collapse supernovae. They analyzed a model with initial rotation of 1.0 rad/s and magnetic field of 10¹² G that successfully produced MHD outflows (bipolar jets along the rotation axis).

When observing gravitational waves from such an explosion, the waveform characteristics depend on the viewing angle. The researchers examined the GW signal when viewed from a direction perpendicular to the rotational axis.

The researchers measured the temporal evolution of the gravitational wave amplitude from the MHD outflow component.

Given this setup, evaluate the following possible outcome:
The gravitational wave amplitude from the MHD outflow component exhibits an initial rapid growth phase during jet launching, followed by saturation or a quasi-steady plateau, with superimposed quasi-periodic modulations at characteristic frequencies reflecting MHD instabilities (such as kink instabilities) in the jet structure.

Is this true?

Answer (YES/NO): NO